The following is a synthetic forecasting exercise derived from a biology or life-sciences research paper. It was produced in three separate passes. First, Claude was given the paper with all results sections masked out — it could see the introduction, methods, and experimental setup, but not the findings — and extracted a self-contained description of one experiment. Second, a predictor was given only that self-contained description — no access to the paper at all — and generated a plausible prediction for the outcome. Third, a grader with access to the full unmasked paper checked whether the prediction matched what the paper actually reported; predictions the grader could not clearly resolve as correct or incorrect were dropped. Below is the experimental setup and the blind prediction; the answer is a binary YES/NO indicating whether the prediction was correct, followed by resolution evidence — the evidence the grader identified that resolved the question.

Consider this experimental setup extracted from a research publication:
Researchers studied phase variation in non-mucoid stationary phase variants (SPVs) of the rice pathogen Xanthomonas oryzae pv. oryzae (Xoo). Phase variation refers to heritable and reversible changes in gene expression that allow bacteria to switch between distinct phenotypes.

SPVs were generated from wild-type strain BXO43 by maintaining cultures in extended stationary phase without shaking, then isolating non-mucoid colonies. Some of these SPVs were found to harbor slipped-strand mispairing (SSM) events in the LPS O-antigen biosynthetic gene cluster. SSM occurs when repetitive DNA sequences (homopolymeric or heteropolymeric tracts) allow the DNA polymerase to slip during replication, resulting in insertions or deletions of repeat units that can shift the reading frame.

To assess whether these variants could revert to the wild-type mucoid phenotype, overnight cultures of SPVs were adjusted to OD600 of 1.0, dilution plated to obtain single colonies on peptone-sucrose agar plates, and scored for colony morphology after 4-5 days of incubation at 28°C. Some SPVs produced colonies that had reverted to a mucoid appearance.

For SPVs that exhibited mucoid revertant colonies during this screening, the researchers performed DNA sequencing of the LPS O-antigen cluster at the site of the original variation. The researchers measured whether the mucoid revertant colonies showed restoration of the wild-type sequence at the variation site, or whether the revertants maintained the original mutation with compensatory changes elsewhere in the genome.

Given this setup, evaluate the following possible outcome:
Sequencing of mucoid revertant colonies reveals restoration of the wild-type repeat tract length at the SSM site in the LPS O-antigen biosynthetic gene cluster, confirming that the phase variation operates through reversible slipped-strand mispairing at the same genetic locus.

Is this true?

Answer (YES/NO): YES